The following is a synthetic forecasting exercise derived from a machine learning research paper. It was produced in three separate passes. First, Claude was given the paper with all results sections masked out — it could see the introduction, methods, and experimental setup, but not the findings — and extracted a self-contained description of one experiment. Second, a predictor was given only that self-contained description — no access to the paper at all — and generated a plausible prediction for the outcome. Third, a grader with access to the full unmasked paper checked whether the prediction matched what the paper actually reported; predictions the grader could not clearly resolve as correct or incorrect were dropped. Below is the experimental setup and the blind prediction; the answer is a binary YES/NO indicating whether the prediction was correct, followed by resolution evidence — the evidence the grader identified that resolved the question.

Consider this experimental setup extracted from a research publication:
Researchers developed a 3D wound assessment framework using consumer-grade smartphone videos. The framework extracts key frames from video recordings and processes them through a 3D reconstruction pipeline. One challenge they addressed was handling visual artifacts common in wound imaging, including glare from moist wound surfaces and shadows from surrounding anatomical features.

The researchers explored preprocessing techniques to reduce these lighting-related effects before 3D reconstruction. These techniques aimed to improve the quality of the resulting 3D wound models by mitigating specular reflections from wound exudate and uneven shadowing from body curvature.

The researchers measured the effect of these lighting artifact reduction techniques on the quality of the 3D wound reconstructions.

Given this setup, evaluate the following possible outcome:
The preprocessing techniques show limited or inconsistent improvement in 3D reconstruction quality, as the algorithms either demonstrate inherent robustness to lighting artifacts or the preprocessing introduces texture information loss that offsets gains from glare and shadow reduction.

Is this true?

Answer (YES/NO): NO